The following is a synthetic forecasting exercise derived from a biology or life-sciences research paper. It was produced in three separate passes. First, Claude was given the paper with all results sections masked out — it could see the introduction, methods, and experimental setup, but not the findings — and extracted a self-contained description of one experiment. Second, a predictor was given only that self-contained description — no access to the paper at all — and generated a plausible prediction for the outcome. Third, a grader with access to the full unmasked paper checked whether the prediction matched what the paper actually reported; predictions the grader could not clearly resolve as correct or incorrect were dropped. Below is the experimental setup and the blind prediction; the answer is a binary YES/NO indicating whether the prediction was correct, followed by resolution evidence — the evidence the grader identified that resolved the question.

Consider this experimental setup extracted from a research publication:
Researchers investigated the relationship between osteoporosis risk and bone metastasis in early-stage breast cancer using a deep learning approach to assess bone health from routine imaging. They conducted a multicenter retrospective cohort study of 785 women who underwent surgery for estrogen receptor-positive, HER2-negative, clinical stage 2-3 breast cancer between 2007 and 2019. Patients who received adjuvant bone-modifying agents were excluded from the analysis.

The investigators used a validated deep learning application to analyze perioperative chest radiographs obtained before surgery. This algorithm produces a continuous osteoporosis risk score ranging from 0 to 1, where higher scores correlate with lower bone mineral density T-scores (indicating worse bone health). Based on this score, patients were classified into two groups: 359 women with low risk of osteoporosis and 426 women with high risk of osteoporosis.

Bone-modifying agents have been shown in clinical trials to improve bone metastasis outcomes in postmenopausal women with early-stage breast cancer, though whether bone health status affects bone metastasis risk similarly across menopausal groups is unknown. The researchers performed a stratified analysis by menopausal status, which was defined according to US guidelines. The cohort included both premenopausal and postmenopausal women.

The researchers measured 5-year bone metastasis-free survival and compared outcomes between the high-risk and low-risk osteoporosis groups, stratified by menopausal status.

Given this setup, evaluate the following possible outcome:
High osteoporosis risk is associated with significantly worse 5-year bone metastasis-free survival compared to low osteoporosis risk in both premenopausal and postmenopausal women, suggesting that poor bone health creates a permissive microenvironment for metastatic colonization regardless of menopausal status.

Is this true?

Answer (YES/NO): NO